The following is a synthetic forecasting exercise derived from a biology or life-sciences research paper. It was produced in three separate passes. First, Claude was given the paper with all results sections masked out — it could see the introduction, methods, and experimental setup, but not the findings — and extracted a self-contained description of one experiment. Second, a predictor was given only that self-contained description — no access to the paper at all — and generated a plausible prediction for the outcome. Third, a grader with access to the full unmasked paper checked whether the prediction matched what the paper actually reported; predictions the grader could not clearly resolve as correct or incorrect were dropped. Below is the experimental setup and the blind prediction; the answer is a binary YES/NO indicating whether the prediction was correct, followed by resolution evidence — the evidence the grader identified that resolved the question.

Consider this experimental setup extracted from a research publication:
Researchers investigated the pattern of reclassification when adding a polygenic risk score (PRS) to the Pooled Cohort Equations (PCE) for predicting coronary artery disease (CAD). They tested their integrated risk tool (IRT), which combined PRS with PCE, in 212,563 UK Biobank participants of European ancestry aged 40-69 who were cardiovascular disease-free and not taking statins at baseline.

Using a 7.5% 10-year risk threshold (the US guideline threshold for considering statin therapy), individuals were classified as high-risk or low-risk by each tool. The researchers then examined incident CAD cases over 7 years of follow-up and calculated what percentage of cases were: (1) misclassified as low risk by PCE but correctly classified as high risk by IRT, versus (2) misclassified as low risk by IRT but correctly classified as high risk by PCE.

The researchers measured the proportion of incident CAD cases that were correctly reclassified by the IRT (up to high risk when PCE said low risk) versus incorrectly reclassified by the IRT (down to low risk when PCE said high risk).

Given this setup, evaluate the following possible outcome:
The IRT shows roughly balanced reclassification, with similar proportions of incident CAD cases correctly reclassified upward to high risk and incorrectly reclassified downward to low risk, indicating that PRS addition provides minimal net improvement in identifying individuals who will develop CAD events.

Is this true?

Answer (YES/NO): NO